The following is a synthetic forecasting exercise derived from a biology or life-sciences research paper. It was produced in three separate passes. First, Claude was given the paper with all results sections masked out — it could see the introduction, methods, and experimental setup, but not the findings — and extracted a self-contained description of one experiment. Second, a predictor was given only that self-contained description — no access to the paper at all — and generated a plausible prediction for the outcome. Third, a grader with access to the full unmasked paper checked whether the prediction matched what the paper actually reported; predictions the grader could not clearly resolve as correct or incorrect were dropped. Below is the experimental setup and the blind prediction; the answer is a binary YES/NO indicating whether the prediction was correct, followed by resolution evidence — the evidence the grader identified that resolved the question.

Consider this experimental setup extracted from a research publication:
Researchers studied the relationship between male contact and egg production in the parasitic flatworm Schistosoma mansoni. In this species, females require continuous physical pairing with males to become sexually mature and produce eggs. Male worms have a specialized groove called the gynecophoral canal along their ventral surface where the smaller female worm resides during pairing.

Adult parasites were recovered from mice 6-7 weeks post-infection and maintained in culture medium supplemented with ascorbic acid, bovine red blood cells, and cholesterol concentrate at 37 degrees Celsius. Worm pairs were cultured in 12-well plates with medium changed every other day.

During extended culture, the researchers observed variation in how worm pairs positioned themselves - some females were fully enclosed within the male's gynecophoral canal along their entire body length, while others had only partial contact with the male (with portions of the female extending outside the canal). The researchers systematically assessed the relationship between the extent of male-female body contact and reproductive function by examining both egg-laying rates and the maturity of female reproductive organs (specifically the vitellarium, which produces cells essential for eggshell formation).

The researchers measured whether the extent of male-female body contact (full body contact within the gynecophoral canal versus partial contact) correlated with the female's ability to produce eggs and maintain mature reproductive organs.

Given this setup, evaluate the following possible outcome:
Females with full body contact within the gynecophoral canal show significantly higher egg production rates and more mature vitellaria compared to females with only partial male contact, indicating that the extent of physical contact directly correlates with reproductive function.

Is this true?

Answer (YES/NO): YES